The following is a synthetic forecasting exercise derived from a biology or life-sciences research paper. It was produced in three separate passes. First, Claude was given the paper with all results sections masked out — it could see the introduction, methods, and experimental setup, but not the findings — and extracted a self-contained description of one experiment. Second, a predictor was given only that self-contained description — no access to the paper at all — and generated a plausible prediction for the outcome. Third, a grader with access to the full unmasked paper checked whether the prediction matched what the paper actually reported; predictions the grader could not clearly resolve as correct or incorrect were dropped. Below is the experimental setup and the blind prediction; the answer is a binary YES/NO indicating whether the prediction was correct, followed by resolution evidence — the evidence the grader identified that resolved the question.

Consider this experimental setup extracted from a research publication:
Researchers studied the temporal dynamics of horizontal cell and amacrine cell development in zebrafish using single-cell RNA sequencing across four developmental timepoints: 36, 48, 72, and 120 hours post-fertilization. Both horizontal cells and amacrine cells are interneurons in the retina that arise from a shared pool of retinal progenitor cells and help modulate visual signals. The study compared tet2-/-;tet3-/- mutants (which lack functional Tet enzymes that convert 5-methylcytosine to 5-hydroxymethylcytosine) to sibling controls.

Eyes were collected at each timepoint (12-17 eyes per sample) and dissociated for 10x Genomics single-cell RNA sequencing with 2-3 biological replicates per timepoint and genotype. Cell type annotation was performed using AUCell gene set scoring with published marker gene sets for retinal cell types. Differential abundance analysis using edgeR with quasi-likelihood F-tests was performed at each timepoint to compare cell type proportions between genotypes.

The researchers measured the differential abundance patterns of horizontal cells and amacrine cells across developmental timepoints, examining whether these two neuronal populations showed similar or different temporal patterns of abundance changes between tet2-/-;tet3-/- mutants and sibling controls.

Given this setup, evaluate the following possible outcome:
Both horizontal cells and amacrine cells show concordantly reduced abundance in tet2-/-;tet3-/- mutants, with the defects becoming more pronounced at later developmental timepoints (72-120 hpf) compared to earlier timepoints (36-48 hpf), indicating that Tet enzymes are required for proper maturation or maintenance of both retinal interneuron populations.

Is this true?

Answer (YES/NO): NO